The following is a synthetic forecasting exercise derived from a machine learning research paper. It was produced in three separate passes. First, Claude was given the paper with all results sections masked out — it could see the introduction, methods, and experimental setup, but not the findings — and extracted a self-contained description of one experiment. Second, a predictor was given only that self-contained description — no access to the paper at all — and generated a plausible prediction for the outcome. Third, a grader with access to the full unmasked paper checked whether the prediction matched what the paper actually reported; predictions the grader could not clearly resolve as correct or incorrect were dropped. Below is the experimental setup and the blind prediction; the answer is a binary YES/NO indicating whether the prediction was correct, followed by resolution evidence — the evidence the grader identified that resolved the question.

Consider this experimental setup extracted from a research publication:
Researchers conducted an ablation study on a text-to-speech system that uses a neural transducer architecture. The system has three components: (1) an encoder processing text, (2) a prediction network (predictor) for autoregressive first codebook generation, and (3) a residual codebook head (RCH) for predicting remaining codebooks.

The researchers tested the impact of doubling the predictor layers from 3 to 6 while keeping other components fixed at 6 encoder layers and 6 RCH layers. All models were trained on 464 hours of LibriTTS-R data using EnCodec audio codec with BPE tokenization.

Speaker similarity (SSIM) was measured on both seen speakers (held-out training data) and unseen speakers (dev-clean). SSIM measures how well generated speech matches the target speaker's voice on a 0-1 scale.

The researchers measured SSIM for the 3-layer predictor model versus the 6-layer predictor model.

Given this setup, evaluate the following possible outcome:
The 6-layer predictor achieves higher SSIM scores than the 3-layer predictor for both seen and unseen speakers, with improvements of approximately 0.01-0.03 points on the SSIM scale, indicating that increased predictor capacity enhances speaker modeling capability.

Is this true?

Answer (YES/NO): NO